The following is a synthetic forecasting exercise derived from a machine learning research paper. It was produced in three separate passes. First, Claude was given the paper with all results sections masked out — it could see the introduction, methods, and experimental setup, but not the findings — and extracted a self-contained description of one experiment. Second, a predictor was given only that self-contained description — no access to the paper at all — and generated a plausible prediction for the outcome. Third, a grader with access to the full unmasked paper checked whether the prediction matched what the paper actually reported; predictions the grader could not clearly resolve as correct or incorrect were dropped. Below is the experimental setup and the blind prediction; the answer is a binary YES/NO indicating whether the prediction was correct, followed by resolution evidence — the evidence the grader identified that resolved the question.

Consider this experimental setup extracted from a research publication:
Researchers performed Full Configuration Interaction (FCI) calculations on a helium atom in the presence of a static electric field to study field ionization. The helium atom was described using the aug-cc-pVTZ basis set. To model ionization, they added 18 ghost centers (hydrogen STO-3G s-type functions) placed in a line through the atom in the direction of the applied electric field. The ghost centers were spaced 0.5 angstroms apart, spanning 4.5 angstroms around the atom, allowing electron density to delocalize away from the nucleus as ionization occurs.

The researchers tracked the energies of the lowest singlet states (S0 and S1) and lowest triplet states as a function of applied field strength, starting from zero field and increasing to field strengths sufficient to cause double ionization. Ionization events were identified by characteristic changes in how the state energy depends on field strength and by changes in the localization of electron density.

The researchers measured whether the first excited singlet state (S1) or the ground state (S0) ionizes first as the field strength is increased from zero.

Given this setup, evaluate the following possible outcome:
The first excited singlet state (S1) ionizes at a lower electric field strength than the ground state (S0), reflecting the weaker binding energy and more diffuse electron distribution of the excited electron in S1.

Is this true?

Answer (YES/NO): YES